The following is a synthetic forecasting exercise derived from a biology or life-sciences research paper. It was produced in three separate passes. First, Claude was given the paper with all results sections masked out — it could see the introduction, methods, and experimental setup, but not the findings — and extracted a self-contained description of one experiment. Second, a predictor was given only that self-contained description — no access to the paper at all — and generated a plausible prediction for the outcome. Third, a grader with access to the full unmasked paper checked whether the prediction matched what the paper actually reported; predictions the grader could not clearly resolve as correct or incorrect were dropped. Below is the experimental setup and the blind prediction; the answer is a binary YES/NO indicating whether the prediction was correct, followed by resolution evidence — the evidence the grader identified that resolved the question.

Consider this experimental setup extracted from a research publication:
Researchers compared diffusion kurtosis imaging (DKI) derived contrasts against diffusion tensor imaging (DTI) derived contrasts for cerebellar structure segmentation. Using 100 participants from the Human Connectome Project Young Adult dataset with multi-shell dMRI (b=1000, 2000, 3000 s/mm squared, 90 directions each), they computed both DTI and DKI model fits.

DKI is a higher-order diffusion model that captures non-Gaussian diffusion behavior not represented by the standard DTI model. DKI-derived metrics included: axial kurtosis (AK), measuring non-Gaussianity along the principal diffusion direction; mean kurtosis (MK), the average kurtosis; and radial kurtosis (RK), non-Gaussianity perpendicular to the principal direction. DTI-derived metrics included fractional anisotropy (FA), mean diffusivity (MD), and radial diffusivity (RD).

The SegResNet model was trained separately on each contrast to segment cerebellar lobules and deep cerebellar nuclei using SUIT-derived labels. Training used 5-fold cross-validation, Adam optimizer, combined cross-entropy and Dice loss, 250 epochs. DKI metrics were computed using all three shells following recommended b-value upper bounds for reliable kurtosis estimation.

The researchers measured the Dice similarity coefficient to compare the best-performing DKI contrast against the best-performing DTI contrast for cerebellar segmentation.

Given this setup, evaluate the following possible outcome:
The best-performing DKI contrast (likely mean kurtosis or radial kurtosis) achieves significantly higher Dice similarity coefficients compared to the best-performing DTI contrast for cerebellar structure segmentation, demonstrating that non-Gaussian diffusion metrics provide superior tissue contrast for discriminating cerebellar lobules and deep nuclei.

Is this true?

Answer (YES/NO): NO